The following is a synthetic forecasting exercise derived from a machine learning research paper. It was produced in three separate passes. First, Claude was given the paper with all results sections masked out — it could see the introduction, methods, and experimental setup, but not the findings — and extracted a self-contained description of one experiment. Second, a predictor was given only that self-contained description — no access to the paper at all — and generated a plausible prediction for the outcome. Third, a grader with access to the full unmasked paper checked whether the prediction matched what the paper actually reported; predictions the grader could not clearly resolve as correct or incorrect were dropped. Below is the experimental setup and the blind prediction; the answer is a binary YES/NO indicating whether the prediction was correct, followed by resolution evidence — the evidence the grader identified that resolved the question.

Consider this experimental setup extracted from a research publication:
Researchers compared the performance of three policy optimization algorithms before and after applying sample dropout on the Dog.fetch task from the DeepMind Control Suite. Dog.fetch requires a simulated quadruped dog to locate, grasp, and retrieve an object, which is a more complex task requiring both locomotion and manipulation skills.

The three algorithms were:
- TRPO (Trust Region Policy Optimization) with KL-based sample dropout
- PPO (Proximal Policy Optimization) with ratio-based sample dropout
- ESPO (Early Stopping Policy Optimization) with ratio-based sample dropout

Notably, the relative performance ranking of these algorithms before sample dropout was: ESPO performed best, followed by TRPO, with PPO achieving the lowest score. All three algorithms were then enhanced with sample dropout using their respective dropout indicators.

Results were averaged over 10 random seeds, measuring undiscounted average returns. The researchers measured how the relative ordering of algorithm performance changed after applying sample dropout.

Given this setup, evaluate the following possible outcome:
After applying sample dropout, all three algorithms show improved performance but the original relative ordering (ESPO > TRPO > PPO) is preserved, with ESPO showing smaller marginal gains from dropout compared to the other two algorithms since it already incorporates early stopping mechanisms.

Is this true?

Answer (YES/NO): NO